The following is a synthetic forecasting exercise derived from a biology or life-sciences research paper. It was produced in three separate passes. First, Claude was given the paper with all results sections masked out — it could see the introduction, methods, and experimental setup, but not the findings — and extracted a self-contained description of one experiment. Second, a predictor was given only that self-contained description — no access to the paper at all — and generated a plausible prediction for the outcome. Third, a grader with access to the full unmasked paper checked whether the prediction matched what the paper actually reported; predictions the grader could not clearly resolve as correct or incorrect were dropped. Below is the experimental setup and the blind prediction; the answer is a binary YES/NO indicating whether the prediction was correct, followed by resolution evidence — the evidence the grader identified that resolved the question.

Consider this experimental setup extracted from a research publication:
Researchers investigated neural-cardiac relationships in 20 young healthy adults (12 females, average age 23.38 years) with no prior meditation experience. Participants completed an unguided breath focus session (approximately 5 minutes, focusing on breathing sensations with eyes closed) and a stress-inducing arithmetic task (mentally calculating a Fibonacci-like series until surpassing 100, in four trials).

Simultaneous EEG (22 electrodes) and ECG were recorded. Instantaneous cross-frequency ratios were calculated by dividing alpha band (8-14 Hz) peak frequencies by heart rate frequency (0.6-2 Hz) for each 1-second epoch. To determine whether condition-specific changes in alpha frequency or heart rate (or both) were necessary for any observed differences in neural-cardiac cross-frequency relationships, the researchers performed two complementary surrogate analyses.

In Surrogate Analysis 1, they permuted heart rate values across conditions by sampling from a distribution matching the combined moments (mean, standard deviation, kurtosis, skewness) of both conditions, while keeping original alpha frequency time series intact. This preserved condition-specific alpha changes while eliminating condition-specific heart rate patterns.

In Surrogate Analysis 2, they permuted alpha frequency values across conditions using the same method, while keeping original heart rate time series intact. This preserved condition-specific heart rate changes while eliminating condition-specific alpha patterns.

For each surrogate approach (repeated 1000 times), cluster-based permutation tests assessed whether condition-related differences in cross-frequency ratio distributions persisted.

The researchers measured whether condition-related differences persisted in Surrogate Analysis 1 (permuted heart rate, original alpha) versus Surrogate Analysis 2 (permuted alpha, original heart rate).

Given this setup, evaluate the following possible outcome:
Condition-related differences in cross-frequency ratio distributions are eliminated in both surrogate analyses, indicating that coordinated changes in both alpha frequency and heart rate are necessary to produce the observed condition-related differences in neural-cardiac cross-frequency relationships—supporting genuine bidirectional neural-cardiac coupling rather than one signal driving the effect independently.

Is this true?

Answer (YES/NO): NO